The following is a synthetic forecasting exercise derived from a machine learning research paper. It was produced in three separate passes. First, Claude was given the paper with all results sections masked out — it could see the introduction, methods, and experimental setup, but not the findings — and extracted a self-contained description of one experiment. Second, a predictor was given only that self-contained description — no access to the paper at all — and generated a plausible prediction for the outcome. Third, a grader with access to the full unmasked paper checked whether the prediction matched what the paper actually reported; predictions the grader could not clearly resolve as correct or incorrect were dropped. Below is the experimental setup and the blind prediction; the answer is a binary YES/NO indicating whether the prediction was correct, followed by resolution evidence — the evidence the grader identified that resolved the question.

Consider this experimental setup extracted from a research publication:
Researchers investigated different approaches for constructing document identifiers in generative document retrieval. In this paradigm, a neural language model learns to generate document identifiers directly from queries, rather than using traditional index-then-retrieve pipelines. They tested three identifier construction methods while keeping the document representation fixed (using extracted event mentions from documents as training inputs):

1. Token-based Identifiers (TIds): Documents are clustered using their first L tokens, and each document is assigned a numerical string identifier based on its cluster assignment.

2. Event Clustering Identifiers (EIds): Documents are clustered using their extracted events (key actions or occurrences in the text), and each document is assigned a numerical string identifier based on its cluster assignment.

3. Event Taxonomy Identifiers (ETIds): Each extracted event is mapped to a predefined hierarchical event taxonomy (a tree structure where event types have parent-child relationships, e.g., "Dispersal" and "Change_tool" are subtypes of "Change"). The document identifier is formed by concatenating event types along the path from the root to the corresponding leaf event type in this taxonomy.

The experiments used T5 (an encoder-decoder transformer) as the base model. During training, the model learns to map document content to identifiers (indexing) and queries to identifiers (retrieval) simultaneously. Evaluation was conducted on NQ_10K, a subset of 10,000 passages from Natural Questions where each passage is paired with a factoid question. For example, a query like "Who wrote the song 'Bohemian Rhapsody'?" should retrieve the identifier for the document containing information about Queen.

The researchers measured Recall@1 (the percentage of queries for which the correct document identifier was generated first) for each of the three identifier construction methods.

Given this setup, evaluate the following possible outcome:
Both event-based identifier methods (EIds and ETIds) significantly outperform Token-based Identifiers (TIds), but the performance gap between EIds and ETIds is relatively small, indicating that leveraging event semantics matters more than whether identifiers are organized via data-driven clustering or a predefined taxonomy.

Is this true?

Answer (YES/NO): NO